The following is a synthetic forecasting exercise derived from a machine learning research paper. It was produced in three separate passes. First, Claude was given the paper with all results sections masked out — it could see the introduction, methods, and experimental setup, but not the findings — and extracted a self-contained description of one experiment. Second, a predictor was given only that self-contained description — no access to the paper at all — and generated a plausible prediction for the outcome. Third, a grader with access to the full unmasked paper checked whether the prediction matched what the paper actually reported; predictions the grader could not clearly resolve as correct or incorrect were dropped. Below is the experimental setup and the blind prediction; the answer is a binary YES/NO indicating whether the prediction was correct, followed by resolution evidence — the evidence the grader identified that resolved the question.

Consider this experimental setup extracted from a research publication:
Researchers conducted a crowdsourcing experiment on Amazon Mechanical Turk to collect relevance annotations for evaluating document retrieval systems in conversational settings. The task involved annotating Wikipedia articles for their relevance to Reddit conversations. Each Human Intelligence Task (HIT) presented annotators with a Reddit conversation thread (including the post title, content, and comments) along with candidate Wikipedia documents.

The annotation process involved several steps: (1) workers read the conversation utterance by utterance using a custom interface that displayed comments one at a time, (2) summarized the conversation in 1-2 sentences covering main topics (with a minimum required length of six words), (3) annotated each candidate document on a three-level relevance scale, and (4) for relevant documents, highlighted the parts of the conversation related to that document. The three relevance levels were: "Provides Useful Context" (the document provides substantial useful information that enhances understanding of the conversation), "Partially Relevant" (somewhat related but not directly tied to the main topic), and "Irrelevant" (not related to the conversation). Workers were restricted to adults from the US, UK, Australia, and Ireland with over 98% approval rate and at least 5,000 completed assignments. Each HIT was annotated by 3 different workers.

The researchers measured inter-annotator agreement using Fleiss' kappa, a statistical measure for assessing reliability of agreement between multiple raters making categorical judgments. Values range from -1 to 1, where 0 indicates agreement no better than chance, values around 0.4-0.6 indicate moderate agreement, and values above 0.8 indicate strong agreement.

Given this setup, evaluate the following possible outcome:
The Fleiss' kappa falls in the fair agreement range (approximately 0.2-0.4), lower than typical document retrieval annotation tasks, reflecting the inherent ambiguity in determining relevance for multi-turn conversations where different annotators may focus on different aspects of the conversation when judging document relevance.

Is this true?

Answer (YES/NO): NO